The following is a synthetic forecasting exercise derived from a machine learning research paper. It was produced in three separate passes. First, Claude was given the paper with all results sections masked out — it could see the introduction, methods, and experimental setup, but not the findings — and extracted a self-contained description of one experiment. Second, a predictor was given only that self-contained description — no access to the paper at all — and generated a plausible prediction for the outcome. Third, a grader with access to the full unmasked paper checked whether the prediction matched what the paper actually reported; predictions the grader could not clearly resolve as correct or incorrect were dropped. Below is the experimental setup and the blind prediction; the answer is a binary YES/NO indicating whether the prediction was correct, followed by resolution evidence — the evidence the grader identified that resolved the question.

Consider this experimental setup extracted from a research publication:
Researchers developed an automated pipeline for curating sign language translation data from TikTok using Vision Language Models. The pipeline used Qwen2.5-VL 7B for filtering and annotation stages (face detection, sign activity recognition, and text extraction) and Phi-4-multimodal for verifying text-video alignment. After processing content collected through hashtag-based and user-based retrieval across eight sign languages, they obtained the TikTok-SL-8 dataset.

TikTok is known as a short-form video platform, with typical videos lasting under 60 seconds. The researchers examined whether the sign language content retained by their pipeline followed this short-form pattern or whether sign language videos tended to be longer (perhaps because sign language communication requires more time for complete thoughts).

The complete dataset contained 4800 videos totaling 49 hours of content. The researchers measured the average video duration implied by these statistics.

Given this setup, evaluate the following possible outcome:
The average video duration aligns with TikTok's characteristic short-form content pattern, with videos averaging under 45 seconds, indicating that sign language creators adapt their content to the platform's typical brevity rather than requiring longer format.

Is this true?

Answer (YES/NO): YES